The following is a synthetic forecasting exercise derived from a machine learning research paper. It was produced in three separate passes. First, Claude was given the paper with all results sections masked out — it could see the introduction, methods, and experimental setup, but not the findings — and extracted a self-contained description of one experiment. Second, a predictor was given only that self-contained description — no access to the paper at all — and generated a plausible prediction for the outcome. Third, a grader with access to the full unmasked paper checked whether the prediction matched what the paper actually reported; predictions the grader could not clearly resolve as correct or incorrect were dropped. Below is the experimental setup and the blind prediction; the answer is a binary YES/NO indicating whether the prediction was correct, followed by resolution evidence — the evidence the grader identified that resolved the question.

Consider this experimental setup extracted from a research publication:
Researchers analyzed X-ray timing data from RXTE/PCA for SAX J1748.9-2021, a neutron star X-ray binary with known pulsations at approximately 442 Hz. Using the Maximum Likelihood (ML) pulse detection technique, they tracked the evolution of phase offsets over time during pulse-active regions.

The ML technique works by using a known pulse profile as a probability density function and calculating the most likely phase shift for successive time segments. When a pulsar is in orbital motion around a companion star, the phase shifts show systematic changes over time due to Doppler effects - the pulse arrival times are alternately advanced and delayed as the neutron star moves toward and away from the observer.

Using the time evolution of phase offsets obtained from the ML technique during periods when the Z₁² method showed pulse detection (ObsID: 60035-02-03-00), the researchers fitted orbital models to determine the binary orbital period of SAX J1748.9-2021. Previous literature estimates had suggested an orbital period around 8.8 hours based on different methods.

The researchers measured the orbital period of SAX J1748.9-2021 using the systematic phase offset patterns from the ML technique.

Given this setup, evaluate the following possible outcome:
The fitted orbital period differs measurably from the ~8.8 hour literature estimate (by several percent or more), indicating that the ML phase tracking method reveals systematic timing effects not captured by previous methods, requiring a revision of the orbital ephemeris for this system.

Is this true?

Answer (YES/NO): NO